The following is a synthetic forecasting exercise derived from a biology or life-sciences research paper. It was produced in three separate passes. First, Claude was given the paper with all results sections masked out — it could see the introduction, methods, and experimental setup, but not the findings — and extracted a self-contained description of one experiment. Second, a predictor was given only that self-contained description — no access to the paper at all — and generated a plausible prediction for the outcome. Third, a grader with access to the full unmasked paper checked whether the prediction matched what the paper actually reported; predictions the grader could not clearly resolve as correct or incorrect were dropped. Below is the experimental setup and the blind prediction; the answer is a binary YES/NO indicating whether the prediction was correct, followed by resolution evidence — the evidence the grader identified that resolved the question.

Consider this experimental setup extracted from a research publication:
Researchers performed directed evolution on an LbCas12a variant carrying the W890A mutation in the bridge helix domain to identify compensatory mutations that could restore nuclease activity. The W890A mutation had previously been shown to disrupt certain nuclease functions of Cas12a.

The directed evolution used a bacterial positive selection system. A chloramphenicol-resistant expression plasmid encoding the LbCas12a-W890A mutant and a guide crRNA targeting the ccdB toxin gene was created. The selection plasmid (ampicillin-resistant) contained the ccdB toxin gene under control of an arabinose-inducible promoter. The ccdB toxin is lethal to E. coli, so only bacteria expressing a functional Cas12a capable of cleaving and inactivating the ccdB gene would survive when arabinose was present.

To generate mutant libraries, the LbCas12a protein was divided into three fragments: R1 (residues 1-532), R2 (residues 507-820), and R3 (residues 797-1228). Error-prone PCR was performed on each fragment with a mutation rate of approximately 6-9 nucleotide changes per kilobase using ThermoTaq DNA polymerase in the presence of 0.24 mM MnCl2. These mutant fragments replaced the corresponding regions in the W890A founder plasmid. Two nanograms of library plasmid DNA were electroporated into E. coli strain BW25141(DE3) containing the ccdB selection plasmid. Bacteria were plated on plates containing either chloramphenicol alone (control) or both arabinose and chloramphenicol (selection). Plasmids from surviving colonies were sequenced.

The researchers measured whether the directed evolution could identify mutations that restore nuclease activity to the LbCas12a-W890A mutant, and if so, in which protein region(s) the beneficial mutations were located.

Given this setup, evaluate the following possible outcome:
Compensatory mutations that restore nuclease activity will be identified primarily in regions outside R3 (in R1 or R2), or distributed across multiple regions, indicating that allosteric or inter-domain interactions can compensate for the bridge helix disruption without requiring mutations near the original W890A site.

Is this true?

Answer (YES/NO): YES